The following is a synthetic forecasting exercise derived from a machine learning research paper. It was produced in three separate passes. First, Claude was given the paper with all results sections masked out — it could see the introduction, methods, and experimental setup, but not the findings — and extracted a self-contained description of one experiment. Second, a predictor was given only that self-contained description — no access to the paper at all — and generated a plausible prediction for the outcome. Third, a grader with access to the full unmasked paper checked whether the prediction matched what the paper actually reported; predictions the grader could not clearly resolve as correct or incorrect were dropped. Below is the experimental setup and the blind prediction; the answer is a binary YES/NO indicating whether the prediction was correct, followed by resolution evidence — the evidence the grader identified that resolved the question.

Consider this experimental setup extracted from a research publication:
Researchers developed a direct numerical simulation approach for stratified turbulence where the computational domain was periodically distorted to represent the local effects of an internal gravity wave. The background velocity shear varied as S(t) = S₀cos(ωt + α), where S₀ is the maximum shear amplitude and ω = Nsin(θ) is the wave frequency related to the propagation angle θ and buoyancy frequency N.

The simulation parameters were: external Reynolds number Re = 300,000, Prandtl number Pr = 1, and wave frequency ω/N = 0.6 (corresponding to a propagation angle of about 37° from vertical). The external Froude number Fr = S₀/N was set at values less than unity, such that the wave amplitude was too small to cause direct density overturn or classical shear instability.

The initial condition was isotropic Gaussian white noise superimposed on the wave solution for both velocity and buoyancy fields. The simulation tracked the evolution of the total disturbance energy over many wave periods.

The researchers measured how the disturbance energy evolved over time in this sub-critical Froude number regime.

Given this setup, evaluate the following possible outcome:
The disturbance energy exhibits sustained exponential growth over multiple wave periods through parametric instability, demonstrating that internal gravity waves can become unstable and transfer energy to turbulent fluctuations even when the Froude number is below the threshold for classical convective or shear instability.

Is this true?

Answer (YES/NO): YES